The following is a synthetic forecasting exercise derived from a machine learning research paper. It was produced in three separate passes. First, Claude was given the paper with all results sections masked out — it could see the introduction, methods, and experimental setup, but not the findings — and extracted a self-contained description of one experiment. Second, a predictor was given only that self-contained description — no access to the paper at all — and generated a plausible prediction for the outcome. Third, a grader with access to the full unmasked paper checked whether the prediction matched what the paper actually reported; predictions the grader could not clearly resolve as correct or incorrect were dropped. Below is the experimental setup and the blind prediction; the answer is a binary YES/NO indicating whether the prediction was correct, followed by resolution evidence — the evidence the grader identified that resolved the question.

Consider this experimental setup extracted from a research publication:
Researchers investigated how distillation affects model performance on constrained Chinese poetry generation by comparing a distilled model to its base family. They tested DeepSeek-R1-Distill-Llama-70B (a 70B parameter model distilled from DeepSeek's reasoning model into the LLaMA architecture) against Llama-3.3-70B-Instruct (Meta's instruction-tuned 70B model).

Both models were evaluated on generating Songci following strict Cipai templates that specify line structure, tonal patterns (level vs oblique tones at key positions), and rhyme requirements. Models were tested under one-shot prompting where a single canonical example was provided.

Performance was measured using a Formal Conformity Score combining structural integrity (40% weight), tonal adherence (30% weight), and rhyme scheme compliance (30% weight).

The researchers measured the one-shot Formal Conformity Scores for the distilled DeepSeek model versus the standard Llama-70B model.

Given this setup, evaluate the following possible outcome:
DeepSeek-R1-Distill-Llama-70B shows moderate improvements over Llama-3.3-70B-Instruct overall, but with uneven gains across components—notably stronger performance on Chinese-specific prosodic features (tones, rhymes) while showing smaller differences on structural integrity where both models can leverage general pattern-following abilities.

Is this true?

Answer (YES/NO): NO